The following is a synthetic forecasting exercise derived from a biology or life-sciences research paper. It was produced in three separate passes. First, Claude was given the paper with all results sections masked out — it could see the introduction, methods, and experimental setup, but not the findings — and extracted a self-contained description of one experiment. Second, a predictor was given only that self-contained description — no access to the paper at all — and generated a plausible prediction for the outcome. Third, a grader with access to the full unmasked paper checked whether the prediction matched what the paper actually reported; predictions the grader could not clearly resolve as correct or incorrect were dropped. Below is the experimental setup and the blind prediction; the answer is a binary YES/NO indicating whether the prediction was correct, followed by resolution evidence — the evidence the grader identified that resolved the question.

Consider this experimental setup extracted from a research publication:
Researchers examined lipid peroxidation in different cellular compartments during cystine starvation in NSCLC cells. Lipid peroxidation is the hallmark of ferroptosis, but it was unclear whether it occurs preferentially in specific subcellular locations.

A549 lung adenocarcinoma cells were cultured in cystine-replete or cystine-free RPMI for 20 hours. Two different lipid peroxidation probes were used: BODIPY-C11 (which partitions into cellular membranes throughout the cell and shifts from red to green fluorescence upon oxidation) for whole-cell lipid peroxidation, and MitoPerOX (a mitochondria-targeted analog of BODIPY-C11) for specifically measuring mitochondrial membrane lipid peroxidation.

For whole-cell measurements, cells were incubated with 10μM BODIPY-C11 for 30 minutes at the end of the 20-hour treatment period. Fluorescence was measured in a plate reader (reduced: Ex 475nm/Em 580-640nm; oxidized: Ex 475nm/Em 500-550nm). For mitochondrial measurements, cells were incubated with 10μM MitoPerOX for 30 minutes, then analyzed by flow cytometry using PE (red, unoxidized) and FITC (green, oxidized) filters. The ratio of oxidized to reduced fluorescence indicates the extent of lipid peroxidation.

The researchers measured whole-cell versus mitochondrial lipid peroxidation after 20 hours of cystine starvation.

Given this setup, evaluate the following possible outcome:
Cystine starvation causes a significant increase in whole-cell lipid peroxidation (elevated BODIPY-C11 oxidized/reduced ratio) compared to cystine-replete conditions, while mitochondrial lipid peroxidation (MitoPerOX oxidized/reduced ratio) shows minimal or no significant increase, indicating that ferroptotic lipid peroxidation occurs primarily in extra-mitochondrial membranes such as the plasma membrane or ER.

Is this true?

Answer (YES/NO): YES